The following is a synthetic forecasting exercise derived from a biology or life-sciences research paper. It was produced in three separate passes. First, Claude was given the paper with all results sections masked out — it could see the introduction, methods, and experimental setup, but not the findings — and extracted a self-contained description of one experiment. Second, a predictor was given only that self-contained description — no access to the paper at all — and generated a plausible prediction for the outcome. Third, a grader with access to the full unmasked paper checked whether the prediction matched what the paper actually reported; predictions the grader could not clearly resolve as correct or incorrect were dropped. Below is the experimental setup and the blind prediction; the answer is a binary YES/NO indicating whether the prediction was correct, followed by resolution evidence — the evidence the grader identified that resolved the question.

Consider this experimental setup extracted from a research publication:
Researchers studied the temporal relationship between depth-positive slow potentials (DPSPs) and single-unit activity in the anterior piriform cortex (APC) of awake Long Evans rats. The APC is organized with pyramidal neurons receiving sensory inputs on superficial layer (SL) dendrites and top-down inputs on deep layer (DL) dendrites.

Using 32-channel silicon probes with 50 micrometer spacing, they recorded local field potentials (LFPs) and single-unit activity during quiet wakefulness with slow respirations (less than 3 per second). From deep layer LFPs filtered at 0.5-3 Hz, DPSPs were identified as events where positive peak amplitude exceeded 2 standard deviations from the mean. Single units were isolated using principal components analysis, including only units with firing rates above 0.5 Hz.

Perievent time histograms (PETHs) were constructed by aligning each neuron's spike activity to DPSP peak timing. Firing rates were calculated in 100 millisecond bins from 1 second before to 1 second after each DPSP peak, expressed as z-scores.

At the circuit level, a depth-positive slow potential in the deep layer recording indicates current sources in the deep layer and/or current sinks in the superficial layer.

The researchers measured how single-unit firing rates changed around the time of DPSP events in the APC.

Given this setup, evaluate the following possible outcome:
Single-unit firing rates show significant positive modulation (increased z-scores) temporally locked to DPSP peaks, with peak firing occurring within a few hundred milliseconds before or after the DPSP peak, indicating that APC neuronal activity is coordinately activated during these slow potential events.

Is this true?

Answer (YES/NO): NO